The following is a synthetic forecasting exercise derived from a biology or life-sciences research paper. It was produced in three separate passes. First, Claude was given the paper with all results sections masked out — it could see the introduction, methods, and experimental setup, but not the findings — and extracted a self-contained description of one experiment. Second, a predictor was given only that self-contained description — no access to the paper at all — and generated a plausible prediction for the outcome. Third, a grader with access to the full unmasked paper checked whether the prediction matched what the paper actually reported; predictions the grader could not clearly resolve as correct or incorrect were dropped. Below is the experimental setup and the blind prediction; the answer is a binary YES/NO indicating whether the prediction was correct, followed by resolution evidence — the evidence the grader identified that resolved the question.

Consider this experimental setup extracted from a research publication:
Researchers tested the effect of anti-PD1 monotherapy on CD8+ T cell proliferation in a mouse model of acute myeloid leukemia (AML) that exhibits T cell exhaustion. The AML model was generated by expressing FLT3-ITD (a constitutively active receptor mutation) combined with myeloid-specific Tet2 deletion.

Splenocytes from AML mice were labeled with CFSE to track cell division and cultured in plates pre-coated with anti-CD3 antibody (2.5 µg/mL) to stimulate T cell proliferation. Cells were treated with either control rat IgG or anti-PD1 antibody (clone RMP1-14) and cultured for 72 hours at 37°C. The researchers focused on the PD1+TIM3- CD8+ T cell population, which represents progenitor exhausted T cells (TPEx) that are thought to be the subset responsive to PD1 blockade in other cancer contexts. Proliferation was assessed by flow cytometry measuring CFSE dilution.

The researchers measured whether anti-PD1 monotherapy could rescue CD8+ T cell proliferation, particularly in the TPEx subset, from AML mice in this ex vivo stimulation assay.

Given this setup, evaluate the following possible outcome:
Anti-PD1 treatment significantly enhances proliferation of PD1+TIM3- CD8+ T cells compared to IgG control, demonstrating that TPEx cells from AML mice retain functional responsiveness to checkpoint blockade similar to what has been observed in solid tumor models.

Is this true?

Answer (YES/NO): NO